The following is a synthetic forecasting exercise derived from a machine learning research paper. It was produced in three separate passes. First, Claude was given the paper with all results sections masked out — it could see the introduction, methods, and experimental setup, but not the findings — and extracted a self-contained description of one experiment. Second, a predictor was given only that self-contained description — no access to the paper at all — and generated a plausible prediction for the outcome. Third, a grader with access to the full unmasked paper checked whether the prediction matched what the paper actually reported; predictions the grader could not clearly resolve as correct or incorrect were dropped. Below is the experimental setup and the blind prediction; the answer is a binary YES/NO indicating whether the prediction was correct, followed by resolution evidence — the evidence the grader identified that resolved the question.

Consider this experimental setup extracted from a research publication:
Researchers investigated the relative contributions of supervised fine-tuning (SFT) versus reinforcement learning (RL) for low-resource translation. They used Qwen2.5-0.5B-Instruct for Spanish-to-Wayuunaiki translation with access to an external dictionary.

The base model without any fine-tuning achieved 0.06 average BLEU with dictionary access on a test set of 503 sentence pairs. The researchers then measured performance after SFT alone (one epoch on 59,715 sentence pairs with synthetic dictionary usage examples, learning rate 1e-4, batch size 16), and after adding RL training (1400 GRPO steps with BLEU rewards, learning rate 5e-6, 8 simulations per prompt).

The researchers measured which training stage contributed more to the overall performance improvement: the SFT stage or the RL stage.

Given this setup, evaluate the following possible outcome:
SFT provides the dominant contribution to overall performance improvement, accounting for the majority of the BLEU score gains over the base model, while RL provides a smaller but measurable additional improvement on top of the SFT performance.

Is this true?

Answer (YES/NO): YES